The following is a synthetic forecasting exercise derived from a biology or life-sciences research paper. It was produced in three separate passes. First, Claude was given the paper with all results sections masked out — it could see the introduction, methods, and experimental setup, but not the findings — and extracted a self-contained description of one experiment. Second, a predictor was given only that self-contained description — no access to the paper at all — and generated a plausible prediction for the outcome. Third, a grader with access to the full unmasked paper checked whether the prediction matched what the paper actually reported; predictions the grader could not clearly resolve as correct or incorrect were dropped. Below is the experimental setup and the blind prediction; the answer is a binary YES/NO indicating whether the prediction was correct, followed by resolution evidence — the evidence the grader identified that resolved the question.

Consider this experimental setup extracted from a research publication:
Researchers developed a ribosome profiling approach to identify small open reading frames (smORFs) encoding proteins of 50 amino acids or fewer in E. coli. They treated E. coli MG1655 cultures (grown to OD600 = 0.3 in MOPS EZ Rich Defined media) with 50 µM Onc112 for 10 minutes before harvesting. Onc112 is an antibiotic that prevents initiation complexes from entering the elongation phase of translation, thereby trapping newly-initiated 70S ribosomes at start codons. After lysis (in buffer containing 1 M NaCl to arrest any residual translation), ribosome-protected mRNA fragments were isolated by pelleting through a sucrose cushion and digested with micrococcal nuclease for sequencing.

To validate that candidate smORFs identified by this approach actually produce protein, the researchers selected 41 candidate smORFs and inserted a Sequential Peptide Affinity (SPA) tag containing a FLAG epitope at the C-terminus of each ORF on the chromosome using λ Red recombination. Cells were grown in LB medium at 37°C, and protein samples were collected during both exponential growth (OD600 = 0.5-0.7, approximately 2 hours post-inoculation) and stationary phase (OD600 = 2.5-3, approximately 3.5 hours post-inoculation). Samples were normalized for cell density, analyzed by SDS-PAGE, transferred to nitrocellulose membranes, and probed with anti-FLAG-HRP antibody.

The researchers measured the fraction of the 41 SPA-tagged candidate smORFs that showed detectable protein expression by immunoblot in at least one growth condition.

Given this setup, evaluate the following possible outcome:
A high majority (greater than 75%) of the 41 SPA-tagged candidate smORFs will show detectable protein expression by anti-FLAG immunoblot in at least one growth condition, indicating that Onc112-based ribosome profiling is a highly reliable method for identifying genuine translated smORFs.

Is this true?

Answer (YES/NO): YES